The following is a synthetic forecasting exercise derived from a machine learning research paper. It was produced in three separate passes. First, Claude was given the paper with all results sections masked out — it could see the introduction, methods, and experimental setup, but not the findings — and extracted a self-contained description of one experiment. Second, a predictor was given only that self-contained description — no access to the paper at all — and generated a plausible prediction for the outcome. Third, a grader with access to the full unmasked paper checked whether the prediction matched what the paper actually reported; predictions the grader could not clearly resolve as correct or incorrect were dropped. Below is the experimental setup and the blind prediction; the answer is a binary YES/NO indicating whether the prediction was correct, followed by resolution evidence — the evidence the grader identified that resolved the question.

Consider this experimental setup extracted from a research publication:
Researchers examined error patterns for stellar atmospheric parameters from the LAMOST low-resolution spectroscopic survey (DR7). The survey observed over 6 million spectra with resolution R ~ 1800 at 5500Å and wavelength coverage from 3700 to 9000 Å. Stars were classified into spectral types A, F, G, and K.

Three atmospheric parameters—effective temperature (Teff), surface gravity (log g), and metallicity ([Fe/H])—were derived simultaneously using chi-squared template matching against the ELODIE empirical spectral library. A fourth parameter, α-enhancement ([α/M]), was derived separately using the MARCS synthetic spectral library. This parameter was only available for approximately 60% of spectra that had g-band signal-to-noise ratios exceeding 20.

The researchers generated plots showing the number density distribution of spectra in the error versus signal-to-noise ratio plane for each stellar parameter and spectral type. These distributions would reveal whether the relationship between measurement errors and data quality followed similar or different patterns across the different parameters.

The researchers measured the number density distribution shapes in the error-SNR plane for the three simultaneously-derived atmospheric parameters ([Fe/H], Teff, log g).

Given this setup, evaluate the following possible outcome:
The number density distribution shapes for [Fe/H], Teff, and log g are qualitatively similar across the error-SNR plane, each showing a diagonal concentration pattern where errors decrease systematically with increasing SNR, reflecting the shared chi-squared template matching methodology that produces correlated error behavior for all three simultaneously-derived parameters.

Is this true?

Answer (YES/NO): YES